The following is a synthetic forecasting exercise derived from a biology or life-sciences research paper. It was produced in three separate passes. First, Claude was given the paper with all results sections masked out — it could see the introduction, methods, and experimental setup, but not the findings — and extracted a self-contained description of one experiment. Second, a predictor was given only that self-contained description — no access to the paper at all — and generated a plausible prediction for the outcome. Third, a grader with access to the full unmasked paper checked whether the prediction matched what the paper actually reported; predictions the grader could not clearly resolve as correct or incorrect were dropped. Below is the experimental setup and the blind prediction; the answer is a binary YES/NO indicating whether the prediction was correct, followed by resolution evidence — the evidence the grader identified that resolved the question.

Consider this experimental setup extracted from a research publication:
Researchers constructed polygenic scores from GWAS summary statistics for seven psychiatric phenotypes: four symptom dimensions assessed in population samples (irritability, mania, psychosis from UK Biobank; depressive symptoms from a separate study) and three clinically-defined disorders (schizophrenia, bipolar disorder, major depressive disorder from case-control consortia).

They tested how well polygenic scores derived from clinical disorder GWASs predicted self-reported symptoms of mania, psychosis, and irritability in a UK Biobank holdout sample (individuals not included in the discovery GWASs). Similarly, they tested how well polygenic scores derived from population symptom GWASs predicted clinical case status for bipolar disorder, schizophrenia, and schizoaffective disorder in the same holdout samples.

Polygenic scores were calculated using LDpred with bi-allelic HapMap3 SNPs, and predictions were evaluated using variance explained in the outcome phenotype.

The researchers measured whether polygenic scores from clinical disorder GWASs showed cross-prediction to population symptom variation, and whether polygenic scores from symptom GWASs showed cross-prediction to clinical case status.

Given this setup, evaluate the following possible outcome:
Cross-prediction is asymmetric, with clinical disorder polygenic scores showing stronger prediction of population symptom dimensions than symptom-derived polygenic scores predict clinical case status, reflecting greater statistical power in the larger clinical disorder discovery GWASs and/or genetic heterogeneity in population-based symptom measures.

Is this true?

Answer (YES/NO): NO